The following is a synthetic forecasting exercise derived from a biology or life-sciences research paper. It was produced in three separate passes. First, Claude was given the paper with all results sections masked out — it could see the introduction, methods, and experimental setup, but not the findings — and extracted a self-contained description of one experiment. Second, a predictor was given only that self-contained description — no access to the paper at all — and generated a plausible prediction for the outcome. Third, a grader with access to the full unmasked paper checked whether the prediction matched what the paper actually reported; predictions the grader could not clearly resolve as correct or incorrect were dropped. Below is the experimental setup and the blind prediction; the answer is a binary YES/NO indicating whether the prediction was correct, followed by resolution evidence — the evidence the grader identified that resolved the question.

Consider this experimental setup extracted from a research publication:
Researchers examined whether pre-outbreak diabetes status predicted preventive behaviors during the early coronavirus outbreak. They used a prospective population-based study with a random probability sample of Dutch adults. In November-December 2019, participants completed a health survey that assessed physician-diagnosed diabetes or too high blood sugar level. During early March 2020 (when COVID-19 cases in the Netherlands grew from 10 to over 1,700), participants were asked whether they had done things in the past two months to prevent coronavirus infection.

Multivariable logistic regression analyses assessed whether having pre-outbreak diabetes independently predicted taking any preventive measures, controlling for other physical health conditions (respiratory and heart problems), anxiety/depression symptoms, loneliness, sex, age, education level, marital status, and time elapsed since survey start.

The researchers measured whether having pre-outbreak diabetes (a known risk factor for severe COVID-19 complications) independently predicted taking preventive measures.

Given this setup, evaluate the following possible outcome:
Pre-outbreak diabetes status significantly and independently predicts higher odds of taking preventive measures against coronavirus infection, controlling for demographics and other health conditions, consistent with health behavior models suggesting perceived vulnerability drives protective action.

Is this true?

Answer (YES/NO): NO